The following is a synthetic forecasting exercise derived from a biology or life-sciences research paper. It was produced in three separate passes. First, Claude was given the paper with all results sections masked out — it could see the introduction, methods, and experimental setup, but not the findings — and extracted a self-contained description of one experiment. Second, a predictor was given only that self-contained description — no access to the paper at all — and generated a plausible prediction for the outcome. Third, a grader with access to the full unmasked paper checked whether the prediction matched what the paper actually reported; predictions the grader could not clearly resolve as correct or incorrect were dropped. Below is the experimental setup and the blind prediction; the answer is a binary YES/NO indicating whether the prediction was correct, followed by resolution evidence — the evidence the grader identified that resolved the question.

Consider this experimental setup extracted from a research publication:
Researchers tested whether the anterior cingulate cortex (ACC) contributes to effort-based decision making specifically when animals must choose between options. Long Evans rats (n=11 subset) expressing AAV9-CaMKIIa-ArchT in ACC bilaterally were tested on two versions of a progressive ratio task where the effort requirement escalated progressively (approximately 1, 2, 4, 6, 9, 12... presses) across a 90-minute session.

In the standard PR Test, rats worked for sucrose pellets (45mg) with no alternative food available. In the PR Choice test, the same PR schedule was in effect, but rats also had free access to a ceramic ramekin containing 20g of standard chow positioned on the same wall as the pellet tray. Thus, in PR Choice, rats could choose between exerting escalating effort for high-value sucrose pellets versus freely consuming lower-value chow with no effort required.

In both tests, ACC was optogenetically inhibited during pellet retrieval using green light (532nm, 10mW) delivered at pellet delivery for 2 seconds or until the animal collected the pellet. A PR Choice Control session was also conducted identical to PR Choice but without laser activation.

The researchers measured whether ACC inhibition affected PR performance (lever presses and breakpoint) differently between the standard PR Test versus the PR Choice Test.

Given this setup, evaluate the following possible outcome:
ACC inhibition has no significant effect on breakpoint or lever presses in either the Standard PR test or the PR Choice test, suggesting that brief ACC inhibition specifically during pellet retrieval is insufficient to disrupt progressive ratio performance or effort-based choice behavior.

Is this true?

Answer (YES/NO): NO